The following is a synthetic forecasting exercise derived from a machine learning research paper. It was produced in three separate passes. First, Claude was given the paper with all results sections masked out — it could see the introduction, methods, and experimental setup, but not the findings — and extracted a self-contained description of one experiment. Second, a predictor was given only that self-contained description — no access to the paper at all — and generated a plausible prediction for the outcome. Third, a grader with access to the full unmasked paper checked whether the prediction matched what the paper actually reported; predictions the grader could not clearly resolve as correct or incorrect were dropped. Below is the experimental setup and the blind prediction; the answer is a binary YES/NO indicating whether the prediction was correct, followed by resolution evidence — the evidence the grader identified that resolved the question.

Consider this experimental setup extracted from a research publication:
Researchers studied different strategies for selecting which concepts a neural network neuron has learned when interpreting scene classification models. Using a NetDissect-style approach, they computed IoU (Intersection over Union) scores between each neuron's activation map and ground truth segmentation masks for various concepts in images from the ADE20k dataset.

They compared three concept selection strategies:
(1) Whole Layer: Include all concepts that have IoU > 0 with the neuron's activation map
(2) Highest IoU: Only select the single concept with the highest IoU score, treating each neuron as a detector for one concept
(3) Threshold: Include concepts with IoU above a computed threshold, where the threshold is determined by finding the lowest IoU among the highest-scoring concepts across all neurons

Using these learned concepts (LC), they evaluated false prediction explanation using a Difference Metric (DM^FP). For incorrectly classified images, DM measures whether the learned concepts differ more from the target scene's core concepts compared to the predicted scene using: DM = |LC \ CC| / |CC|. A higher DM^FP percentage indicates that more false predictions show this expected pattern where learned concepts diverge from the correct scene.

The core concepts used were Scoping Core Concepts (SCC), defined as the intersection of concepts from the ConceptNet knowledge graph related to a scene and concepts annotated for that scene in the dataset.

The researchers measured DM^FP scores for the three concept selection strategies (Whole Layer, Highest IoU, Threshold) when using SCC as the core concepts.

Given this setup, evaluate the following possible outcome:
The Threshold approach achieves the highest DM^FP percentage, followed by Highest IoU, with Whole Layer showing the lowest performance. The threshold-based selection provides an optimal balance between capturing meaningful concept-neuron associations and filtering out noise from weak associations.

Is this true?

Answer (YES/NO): NO